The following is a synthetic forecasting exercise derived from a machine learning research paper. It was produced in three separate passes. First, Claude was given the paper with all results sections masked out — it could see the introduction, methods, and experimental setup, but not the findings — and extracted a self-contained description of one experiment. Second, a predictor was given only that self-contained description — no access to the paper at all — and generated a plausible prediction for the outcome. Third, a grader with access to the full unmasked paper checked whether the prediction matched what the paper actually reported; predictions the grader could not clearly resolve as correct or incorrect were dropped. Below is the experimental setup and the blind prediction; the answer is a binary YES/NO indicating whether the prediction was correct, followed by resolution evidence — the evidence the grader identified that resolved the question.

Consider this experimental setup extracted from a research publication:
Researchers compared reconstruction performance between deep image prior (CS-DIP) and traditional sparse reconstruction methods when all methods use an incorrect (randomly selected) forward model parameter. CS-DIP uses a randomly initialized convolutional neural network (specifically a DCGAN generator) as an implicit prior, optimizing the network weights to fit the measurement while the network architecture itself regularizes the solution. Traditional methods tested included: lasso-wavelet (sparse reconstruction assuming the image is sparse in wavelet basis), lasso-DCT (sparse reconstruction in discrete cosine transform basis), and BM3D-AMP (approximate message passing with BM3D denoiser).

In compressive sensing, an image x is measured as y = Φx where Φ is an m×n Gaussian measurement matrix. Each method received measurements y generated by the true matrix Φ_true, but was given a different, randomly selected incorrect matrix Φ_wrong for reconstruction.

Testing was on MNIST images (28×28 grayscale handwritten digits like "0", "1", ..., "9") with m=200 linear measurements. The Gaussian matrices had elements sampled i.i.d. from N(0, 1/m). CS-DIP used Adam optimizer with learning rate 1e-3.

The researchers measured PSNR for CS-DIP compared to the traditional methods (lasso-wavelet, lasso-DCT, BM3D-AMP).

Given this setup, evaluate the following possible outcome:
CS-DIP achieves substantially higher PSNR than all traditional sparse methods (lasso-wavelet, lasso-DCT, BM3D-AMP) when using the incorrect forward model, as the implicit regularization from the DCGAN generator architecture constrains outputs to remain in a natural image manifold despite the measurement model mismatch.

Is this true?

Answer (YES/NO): NO